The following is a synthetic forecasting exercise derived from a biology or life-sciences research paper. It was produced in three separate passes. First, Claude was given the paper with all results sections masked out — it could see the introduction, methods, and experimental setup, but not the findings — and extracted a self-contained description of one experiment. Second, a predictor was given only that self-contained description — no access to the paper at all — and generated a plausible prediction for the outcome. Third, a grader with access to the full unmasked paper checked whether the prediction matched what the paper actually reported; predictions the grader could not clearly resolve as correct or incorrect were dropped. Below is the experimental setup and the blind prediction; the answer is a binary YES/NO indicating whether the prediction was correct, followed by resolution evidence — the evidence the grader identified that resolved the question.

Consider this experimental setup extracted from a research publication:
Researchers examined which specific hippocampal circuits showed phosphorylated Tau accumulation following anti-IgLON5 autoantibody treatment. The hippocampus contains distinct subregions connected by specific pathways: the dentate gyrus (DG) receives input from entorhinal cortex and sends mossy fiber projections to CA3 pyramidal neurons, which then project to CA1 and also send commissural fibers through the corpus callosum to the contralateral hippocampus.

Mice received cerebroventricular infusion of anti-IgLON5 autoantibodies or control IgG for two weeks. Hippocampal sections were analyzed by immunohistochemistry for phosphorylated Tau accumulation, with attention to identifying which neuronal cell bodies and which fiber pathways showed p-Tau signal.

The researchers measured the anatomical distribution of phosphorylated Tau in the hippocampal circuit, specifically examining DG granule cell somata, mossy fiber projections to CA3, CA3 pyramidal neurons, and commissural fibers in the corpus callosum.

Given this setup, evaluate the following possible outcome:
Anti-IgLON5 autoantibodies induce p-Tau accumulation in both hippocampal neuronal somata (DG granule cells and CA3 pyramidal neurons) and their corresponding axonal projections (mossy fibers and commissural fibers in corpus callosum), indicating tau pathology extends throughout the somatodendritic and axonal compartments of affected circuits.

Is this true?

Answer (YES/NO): NO